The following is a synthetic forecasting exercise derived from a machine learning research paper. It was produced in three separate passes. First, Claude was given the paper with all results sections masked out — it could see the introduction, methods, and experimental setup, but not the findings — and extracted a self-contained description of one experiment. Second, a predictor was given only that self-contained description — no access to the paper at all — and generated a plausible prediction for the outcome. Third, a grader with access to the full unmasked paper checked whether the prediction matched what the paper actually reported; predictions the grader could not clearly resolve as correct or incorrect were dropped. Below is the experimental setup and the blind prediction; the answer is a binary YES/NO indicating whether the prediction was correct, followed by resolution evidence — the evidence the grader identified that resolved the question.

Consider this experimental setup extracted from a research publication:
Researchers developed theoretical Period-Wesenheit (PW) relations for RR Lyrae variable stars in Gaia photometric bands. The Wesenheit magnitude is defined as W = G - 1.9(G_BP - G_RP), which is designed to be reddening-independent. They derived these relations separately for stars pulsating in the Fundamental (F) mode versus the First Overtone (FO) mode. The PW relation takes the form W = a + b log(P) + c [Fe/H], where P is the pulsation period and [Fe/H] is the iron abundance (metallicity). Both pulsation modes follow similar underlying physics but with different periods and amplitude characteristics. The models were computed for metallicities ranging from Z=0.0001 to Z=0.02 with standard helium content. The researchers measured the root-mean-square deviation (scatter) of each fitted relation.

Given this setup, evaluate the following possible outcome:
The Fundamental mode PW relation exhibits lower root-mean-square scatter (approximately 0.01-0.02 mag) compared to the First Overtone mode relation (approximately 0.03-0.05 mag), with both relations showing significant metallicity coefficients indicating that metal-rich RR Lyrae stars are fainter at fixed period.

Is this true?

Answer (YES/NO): NO